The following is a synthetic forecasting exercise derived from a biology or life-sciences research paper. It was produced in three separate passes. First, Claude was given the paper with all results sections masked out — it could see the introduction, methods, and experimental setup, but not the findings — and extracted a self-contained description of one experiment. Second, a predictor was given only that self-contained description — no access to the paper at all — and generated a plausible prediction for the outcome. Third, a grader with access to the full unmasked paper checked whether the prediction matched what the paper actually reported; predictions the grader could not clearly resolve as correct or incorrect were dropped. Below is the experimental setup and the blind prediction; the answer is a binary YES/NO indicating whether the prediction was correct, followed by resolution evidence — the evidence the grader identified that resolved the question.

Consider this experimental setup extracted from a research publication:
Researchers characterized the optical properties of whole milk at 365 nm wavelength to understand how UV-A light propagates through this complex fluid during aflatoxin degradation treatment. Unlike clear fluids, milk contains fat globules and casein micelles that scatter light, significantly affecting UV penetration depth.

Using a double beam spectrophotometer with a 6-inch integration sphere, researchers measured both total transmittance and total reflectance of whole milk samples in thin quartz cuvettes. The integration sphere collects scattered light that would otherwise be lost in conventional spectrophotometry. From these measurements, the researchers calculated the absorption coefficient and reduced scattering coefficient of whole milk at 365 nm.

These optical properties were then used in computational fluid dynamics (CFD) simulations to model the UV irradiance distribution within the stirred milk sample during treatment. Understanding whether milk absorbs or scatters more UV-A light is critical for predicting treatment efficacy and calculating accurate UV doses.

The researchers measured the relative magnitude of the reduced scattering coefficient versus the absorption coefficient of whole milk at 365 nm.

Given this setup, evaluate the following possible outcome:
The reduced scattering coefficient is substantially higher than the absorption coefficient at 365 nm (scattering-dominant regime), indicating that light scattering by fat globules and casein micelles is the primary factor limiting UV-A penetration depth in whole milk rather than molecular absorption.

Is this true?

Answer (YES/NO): YES